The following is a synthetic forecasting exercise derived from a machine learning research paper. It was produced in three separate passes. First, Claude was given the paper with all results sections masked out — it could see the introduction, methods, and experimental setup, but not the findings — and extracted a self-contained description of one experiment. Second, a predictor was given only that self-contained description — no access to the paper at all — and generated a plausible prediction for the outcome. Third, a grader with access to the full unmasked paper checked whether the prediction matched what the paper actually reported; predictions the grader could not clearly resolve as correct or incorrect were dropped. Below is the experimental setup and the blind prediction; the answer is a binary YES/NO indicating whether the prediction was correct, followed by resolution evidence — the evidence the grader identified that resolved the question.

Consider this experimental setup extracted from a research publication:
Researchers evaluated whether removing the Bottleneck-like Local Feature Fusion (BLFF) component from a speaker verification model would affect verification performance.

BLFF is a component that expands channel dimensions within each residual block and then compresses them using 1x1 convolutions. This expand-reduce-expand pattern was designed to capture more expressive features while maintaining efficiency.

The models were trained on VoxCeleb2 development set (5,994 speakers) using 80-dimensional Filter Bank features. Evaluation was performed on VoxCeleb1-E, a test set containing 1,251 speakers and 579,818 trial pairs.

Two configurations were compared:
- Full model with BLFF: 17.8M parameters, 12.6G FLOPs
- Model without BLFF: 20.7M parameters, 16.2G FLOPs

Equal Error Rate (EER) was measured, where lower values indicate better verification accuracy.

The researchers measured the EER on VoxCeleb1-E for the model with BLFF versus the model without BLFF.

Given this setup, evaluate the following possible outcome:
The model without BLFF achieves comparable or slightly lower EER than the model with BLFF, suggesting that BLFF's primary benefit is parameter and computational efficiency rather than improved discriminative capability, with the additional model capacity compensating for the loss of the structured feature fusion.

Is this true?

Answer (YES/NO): YES